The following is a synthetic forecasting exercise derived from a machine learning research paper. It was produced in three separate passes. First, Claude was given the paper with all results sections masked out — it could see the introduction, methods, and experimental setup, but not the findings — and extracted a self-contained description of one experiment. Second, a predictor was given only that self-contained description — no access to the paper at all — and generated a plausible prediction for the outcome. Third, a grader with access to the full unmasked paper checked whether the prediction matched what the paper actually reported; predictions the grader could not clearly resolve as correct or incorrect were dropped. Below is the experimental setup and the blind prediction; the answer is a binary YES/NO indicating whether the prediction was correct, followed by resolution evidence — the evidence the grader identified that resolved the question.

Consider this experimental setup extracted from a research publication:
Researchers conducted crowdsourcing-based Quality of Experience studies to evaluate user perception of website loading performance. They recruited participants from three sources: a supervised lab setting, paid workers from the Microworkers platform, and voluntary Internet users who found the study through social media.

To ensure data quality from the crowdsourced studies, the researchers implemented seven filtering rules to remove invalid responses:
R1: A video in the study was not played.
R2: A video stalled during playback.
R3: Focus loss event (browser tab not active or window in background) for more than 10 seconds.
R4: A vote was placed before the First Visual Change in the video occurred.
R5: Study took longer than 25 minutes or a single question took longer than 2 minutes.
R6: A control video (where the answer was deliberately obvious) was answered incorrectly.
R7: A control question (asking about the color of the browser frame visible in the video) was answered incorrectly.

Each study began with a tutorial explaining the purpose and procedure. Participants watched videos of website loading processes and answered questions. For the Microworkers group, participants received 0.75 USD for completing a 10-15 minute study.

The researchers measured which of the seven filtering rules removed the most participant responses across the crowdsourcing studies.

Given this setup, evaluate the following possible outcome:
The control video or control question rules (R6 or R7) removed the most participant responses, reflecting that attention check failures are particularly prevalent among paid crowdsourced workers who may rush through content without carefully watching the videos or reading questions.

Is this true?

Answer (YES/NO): NO